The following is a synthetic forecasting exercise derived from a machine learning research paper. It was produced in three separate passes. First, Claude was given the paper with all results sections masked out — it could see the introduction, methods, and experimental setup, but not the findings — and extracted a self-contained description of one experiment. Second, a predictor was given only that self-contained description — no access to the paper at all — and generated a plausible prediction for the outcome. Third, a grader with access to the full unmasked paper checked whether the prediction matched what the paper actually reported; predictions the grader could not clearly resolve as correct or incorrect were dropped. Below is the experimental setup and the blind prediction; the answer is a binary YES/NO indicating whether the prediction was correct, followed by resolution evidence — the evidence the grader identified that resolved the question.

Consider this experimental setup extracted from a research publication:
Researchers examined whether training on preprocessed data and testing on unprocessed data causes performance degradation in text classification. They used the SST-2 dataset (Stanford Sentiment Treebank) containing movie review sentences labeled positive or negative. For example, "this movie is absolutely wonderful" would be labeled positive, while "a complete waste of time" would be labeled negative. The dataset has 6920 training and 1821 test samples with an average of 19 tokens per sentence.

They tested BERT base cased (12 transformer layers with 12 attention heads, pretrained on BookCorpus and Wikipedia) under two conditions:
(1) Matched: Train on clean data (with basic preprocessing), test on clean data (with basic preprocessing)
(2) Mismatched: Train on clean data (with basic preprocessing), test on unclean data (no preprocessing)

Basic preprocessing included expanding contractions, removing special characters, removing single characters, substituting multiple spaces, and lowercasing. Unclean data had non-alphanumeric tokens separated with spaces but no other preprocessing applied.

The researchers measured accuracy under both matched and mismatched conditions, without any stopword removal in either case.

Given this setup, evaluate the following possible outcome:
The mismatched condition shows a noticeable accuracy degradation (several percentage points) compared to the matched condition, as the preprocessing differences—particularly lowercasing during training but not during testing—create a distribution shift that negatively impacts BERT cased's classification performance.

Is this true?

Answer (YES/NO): NO